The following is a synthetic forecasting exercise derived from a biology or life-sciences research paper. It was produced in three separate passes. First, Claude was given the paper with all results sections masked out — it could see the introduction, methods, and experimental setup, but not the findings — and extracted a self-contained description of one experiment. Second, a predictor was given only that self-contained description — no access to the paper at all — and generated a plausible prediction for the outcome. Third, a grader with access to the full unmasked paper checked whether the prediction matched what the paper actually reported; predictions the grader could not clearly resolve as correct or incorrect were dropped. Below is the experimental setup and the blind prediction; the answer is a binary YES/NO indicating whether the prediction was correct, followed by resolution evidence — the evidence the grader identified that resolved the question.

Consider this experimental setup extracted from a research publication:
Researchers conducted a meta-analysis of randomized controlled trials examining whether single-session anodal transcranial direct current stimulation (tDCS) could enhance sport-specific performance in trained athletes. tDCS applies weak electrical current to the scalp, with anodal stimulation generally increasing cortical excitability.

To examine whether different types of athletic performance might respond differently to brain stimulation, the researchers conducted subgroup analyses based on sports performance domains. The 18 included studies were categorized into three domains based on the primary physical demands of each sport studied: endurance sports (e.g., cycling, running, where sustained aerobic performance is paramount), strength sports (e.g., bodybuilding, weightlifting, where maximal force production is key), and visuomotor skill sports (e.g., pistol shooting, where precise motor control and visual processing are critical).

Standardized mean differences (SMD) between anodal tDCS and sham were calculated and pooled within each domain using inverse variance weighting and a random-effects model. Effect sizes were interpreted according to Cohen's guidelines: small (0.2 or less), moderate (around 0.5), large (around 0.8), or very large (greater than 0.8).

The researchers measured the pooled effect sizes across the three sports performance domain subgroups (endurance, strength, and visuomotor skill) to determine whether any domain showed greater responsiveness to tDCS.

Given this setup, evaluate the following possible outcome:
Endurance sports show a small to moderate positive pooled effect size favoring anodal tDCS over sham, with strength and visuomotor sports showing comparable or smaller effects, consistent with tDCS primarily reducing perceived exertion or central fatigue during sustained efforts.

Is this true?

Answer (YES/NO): NO